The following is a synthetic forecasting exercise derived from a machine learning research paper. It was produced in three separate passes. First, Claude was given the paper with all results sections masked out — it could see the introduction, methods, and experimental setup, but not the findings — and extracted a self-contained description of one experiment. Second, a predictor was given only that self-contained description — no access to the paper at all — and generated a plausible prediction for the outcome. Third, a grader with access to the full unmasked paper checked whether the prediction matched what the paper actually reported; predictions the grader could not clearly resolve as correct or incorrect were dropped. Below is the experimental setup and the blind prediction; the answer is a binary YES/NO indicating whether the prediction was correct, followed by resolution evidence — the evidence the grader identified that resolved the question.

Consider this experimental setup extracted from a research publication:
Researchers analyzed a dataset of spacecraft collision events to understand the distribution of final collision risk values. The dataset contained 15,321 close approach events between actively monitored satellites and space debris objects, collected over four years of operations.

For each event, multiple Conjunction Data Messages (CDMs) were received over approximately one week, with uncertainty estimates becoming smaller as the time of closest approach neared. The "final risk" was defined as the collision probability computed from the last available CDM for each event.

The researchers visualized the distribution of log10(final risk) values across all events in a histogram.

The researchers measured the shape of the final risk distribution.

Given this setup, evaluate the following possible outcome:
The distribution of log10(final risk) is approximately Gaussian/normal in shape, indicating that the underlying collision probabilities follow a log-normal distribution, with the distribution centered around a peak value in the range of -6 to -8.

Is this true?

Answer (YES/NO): NO